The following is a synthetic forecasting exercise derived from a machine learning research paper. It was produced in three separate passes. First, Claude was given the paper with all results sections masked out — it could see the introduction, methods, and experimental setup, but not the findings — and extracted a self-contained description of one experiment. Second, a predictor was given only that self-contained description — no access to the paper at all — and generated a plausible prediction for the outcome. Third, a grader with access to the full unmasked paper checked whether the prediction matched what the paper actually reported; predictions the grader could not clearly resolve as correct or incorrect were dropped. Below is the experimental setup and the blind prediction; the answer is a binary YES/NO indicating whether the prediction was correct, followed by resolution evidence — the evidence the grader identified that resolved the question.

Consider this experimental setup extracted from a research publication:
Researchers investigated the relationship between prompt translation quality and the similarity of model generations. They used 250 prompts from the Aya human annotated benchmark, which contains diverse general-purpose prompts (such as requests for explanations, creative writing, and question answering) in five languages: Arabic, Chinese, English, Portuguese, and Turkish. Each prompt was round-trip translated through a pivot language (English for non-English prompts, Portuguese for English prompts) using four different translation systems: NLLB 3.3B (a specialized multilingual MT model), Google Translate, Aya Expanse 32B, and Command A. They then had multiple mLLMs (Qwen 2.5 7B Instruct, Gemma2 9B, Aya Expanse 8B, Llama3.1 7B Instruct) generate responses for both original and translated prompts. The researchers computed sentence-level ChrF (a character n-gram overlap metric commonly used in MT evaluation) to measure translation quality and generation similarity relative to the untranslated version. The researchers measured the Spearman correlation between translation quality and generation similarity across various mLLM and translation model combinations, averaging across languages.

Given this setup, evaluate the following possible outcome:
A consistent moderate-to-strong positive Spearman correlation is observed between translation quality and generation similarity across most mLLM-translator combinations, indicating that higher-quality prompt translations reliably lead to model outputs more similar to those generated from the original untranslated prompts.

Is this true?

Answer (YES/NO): NO